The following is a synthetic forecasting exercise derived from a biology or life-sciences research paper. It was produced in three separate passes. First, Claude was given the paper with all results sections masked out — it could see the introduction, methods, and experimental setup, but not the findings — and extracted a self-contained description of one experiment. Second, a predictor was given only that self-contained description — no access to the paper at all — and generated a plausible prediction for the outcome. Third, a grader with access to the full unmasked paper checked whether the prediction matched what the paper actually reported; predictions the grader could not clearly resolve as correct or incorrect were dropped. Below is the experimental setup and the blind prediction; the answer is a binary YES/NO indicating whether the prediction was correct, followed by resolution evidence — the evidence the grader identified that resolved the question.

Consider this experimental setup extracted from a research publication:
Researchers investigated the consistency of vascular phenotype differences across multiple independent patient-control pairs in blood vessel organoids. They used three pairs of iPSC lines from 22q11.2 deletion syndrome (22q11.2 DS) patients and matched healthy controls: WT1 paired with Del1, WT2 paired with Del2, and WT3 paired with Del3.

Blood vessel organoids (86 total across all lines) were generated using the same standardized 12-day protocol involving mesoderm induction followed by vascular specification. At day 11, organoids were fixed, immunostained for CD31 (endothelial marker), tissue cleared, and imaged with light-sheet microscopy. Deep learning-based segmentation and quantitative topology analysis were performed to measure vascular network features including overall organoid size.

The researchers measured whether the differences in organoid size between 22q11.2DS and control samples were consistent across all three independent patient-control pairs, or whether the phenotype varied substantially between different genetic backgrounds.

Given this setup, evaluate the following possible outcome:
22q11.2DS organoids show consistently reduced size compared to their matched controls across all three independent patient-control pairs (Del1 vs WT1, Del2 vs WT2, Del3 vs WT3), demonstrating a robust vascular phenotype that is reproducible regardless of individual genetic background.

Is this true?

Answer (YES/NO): YES